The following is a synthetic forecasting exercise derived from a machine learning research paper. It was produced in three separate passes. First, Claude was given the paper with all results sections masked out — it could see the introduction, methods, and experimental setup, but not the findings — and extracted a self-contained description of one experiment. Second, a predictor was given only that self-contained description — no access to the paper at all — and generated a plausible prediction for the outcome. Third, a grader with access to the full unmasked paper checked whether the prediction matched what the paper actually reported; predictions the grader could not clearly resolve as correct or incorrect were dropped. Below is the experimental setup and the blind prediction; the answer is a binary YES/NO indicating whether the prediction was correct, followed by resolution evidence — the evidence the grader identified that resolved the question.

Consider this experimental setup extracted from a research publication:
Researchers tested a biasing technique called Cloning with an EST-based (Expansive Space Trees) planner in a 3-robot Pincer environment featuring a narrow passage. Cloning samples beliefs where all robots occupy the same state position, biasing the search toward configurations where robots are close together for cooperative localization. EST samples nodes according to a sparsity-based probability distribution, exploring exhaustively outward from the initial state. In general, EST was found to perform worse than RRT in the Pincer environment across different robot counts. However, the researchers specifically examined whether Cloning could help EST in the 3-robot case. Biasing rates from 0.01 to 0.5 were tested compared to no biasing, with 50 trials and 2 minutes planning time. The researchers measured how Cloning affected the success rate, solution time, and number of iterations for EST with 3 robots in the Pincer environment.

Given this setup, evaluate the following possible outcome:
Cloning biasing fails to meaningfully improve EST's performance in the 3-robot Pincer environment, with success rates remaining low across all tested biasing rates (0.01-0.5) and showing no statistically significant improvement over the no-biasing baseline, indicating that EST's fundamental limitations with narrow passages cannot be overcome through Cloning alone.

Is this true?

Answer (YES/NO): NO